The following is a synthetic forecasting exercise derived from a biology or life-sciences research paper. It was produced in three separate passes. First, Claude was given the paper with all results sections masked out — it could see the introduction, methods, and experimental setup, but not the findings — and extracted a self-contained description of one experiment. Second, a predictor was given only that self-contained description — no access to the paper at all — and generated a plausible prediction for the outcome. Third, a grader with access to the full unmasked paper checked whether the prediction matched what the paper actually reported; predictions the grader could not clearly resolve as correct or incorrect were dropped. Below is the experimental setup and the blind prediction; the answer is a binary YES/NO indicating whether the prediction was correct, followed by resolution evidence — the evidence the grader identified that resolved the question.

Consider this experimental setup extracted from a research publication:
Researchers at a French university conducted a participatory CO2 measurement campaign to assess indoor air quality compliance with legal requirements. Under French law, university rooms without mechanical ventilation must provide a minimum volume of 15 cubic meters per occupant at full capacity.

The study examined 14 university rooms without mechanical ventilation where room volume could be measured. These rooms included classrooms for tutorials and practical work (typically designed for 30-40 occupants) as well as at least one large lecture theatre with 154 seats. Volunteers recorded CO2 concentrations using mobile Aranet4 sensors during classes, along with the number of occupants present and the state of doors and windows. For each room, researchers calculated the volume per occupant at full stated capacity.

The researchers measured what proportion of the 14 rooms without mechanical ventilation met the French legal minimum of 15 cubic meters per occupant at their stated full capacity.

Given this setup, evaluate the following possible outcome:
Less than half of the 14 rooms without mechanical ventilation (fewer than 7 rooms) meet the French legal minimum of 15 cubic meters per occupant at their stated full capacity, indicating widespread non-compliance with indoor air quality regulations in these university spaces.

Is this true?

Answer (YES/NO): YES